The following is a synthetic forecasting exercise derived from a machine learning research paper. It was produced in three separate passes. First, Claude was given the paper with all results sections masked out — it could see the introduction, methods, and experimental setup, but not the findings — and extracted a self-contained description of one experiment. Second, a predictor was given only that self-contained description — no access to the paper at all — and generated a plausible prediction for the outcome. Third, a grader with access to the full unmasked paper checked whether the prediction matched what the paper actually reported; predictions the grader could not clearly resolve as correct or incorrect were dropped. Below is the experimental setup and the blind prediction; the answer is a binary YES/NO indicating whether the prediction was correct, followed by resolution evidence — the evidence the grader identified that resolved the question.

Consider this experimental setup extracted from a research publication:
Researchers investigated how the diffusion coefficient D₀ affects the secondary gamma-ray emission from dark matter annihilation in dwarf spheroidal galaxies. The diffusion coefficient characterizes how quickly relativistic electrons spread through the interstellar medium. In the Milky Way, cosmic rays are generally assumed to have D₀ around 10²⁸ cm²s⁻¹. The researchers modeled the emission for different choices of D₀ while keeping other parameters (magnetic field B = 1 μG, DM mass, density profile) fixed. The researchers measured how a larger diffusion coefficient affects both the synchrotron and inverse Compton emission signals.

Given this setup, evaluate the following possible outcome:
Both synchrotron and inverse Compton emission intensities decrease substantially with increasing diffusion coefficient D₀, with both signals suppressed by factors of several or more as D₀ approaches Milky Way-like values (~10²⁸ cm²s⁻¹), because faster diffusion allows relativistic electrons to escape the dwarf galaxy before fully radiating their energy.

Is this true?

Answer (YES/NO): YES